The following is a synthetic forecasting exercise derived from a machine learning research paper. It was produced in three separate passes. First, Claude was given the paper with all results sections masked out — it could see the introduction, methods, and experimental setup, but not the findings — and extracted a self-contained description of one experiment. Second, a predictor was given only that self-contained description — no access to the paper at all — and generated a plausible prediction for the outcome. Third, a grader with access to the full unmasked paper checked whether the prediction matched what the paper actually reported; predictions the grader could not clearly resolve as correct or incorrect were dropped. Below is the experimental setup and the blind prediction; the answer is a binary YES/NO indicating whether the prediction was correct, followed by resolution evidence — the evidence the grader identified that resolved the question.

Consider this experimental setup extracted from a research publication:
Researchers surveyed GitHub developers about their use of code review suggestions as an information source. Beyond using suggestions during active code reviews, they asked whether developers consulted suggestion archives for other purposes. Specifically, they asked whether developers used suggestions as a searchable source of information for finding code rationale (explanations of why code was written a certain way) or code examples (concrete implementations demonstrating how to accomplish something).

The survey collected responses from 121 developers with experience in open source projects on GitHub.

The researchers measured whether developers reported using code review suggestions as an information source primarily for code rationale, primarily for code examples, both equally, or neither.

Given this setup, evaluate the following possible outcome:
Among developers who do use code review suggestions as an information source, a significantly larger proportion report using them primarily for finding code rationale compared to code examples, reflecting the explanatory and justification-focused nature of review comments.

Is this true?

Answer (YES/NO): NO